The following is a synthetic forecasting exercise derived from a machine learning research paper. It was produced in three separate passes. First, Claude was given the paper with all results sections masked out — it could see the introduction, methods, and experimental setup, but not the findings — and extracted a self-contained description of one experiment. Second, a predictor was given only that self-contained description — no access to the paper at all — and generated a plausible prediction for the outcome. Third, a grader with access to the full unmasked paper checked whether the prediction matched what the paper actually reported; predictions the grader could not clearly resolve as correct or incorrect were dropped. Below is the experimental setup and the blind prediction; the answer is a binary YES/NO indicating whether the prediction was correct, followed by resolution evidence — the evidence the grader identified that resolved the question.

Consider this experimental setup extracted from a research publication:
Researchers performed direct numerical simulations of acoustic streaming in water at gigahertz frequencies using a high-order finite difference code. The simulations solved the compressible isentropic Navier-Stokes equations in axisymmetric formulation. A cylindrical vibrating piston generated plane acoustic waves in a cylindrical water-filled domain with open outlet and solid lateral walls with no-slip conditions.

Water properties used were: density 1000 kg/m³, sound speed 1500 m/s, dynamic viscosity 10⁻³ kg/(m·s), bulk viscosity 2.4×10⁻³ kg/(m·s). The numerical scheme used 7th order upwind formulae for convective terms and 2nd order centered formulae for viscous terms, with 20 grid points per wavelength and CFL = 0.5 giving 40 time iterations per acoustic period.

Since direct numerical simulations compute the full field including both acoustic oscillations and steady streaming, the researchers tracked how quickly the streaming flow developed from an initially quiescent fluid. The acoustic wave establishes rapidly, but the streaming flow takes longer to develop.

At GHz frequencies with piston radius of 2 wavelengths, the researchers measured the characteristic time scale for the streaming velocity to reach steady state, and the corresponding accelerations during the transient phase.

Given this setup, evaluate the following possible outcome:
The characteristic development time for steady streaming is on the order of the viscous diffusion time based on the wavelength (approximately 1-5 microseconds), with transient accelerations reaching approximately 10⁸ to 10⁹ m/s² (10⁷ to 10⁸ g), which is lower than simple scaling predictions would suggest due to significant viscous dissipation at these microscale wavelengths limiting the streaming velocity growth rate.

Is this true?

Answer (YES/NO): NO